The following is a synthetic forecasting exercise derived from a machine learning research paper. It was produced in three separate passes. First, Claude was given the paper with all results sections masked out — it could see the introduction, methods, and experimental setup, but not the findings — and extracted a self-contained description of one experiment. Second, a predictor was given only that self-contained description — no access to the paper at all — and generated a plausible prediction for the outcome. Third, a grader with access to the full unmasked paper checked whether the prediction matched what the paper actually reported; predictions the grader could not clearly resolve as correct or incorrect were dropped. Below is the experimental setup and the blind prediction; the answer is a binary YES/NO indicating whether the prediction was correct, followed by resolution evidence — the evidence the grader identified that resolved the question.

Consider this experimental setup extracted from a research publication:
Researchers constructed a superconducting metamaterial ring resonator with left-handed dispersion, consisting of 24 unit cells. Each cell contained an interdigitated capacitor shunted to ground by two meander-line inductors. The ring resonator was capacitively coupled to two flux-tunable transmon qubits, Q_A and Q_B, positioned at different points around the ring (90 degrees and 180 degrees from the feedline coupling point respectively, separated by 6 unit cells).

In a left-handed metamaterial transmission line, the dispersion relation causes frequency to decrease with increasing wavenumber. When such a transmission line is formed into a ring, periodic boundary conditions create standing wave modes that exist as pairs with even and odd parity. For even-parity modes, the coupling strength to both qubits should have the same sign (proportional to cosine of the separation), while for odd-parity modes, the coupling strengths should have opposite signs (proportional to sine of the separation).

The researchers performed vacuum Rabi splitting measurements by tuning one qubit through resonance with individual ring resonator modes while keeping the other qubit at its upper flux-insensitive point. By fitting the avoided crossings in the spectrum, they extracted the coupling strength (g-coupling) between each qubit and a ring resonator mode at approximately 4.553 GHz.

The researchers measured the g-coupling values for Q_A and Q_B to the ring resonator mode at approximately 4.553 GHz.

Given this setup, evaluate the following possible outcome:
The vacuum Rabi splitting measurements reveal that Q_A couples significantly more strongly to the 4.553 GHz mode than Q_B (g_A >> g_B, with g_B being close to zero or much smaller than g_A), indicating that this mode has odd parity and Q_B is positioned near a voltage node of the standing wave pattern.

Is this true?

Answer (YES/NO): NO